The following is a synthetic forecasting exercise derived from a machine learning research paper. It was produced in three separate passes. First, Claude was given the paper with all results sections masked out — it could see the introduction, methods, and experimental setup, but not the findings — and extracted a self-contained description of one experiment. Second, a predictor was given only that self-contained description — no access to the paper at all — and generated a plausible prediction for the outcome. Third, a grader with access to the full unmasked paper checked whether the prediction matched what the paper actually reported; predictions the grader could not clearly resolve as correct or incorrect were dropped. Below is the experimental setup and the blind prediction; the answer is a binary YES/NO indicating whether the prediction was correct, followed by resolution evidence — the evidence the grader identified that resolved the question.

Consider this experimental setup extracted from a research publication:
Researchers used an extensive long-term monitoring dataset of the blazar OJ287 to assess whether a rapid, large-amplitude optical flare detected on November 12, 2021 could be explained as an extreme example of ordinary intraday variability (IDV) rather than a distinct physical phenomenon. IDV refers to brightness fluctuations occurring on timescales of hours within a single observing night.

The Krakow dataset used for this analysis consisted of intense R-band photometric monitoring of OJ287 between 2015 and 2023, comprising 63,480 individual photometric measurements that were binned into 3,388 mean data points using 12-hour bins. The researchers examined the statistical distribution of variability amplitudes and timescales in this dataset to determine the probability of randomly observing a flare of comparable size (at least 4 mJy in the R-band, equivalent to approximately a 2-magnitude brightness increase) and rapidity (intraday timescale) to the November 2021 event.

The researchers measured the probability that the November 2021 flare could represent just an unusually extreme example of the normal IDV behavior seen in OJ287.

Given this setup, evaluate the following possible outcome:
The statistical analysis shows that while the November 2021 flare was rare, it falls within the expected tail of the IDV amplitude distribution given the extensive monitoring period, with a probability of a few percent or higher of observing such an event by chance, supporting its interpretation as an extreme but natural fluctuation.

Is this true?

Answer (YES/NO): NO